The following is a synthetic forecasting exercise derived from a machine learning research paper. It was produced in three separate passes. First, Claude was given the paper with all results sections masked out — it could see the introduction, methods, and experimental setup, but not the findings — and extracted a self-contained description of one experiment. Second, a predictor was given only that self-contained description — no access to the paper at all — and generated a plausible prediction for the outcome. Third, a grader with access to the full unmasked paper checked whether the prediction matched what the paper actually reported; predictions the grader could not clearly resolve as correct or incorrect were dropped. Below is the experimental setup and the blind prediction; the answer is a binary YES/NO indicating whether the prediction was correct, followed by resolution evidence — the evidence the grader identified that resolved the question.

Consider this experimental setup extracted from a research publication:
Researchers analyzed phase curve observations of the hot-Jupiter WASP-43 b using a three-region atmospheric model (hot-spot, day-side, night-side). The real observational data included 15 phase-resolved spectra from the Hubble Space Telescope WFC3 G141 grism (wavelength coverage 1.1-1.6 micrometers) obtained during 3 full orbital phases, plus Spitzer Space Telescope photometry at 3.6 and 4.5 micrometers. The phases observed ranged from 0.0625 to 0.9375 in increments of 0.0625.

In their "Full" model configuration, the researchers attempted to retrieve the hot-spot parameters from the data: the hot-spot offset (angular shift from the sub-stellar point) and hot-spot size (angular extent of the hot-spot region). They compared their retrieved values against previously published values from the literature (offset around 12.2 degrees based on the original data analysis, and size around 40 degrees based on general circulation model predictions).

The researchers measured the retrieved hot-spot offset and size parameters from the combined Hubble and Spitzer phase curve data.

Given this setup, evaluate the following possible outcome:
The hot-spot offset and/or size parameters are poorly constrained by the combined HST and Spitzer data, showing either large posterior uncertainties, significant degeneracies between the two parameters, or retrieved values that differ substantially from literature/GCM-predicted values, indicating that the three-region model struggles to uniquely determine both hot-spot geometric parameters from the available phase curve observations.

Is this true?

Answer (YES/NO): YES